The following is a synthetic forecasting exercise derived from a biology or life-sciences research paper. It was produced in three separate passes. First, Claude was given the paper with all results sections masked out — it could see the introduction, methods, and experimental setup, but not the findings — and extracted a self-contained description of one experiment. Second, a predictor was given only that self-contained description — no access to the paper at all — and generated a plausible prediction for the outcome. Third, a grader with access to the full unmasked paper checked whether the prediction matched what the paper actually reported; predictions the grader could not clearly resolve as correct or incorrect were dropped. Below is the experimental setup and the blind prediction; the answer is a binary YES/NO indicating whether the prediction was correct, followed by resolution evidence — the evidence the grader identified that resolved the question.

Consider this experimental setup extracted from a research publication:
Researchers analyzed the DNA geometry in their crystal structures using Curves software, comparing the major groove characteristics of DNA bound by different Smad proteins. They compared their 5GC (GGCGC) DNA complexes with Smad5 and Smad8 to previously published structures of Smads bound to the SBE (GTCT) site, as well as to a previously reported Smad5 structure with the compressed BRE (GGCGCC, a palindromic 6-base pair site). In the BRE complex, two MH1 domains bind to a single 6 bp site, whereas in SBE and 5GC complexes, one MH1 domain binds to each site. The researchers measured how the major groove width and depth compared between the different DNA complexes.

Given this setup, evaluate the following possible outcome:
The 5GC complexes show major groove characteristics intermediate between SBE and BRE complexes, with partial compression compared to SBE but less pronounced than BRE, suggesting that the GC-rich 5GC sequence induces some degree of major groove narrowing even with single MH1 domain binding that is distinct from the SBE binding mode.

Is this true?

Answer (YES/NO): NO